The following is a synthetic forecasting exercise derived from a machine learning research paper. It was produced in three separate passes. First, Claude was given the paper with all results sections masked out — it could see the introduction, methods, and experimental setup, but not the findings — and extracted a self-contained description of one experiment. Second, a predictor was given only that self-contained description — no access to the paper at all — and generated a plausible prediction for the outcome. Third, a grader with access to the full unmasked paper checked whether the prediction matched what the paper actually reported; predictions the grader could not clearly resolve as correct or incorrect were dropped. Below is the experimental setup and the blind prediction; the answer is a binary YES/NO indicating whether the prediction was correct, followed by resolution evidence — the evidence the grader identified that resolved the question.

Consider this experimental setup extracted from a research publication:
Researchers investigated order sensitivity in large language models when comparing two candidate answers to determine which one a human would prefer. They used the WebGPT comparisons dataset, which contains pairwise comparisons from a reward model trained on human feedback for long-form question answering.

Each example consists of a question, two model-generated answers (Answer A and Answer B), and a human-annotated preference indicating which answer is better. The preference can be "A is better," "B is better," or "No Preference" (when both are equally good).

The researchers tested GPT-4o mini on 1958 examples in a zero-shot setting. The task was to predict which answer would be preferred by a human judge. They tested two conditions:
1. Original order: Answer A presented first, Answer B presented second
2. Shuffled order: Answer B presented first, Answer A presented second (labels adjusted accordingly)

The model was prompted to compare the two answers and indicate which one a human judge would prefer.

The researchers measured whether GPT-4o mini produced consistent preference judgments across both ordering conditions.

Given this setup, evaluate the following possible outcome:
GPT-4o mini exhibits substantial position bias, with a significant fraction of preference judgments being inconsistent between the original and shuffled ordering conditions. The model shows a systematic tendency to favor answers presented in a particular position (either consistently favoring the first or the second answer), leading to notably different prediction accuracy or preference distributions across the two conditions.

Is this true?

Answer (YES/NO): YES